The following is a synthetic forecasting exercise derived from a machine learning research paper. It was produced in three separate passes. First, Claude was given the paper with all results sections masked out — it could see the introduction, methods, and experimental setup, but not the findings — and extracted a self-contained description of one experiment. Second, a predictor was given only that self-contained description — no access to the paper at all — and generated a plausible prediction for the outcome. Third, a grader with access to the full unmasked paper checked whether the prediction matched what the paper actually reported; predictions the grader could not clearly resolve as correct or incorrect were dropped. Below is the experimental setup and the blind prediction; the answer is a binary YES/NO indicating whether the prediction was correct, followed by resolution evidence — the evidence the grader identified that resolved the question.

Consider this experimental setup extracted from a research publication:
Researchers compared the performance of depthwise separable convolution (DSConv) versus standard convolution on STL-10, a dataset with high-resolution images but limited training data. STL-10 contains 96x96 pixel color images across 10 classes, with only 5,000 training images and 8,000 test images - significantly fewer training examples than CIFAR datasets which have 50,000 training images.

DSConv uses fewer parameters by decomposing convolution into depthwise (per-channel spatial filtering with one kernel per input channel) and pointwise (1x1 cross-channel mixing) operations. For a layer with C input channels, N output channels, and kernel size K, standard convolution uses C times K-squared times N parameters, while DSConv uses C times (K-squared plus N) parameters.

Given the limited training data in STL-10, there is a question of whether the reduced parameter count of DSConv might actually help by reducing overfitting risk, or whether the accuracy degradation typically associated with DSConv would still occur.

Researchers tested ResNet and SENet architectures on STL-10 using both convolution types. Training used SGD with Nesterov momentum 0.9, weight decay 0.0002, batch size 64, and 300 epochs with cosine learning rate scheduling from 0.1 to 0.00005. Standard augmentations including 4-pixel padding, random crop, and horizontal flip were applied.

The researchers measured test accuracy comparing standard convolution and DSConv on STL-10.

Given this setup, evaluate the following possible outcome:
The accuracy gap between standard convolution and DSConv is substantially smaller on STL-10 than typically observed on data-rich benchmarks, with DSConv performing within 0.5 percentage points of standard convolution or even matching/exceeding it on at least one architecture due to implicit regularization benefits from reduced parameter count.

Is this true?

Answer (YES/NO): YES